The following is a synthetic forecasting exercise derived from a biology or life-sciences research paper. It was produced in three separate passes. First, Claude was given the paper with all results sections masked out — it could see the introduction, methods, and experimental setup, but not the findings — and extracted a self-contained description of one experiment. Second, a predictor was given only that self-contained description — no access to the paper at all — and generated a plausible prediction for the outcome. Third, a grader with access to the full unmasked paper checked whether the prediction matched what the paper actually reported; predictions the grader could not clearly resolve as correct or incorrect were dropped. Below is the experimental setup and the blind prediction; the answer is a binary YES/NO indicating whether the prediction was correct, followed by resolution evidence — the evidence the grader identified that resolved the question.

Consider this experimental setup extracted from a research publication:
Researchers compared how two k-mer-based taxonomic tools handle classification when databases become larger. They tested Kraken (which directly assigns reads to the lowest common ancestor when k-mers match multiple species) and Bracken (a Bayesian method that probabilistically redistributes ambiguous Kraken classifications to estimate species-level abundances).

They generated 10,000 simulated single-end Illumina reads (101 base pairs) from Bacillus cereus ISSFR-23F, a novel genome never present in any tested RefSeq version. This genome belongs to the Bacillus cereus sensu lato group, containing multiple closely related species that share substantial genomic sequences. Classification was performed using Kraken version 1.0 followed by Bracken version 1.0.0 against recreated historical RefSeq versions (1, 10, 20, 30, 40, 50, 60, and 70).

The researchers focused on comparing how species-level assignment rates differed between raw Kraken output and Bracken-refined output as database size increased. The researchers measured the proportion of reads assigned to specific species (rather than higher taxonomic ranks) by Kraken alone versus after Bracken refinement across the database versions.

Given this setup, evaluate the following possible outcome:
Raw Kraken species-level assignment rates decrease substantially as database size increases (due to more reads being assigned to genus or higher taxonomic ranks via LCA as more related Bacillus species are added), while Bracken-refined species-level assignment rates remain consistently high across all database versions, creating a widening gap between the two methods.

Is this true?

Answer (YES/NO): YES